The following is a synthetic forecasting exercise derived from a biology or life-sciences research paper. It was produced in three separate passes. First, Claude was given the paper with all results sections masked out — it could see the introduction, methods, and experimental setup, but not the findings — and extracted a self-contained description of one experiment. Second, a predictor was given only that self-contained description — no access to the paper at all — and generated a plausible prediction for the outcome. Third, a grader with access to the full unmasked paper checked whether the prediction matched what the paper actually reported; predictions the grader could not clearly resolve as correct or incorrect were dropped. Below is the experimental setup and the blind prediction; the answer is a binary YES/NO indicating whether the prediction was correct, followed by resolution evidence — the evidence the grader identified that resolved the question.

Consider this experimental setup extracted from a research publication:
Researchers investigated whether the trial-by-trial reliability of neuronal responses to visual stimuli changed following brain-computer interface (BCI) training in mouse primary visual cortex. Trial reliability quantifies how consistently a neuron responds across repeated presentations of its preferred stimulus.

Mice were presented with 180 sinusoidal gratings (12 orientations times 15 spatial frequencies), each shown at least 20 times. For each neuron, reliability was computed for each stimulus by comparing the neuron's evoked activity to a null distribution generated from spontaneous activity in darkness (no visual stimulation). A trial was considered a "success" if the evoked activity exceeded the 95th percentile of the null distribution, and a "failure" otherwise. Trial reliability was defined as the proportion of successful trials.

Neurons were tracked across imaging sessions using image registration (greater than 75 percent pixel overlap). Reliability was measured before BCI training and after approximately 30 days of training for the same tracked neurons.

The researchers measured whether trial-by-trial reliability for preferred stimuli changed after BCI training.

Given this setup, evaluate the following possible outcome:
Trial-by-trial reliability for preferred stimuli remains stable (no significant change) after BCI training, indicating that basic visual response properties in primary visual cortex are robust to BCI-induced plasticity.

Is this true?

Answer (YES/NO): YES